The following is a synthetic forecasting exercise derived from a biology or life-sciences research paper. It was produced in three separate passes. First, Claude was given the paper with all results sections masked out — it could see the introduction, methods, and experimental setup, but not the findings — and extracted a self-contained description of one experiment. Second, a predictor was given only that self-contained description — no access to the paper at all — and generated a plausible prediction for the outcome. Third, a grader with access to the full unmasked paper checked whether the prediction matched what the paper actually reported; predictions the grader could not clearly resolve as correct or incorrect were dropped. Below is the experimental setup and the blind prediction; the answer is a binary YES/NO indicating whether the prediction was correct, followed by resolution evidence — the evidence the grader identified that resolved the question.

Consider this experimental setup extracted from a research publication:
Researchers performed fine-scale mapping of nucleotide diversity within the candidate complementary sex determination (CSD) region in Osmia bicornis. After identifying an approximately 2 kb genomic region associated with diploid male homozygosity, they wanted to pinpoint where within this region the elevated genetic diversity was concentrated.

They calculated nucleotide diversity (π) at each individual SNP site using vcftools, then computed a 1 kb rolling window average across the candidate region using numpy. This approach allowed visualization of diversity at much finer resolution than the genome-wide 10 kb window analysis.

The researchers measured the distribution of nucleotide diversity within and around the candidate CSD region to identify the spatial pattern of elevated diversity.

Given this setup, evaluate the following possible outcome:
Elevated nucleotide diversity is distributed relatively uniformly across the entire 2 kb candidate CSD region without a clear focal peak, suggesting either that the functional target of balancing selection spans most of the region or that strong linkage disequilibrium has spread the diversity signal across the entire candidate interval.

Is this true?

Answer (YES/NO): NO